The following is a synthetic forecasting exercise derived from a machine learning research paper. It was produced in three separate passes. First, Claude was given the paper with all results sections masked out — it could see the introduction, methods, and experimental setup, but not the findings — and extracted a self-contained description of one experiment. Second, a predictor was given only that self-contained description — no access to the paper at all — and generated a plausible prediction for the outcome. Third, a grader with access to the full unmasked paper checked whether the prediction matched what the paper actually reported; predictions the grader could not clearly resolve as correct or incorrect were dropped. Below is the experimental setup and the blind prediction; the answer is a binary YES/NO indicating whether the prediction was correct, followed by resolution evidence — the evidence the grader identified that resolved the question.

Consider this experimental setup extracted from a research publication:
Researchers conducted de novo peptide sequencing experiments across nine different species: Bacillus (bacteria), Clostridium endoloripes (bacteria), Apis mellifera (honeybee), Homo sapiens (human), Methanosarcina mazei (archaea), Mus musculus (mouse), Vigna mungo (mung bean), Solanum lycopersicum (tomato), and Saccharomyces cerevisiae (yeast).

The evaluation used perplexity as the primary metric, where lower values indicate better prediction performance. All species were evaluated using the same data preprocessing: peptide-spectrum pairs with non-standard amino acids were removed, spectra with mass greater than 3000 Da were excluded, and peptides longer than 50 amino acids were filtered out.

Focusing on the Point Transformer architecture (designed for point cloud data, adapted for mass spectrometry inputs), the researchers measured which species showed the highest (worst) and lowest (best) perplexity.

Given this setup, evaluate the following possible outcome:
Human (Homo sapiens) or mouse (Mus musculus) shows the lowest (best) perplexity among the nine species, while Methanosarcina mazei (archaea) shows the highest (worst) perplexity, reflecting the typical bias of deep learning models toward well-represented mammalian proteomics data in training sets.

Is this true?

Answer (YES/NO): NO